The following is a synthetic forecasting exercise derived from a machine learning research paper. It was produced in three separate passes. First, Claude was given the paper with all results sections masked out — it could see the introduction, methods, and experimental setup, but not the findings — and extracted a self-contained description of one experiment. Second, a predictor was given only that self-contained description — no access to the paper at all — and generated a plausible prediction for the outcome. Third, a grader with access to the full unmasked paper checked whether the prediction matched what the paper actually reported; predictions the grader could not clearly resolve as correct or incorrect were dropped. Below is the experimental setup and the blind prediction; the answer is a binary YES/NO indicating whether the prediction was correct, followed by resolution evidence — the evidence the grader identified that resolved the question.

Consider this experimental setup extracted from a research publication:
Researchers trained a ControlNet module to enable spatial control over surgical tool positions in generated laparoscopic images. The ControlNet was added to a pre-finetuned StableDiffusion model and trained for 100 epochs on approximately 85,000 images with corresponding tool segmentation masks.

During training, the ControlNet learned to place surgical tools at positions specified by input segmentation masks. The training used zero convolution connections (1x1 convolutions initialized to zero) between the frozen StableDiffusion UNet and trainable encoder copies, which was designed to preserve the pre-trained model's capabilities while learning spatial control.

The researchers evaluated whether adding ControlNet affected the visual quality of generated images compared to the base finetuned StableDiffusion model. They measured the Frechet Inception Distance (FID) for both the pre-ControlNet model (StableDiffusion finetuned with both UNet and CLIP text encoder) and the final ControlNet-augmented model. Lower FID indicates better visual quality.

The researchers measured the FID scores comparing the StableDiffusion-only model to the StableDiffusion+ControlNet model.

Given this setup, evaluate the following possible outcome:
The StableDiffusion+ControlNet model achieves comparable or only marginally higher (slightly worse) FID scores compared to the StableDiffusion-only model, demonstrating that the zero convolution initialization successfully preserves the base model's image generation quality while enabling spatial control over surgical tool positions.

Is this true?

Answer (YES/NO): YES